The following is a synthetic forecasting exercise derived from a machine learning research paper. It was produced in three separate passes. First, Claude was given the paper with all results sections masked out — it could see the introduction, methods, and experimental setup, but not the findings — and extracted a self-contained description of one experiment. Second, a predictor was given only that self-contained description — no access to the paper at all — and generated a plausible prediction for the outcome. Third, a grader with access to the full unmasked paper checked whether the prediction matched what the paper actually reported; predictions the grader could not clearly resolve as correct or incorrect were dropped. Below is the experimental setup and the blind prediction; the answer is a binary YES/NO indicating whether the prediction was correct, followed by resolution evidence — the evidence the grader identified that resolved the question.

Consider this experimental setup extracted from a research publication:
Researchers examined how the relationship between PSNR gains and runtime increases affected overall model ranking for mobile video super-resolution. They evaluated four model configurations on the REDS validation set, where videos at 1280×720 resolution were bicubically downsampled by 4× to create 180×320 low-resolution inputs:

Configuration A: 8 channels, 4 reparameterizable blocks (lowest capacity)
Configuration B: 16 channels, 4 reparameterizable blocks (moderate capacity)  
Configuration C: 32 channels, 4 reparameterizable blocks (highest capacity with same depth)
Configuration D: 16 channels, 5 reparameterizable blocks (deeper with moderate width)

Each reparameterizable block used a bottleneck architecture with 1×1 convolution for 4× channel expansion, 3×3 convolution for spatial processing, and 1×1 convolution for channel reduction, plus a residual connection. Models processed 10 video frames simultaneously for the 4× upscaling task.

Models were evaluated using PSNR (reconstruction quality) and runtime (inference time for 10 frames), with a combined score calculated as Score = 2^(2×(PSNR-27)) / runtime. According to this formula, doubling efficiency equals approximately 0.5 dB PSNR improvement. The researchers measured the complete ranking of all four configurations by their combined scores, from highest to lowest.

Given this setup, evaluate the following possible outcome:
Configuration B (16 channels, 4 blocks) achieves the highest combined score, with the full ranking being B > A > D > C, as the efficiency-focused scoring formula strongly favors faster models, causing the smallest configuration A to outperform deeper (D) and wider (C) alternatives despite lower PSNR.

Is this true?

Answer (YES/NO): NO